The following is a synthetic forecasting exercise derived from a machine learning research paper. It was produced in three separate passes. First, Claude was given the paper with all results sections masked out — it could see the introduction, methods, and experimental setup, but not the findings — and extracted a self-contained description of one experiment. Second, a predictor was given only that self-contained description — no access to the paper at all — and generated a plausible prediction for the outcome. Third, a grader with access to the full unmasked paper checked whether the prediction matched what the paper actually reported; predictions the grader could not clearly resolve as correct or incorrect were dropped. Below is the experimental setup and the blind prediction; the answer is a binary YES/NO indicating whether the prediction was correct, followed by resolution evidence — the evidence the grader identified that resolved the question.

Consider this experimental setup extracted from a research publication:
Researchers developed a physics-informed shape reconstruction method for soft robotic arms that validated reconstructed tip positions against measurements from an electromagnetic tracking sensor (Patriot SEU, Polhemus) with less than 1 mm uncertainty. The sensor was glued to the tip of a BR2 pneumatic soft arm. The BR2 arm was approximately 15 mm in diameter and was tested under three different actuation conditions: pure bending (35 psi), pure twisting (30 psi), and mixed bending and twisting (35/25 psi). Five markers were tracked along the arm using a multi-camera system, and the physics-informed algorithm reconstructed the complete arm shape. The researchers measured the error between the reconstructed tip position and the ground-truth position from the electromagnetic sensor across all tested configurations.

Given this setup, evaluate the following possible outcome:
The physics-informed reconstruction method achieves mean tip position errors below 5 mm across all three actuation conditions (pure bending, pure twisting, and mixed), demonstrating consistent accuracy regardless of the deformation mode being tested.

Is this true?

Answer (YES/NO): YES